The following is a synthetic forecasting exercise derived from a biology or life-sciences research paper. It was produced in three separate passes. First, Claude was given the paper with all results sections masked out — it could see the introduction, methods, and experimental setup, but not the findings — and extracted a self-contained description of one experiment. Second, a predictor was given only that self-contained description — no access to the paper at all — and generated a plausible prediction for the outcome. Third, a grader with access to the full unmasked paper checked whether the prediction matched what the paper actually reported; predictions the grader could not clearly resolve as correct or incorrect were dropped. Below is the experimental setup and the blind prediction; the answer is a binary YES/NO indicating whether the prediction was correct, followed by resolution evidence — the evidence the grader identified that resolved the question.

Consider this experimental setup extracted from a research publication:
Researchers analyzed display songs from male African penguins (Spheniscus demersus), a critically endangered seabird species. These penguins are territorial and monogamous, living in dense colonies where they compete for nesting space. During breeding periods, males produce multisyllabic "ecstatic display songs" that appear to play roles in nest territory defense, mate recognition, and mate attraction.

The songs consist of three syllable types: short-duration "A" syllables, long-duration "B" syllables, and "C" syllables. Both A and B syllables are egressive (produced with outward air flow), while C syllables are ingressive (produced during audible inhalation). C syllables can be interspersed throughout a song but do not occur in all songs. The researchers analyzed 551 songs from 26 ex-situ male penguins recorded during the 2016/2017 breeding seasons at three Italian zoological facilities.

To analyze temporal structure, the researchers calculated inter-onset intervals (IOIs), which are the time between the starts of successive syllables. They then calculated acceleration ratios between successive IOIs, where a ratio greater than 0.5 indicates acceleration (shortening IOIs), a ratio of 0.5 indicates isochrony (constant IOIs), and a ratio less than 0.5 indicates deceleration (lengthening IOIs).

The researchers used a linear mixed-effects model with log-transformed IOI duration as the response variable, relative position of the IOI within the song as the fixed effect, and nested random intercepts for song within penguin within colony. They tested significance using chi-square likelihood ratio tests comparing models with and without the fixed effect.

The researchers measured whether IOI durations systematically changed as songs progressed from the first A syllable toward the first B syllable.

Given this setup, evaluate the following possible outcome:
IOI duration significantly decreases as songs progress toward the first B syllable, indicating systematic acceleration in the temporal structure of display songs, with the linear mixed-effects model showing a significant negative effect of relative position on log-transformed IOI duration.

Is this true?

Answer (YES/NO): YES